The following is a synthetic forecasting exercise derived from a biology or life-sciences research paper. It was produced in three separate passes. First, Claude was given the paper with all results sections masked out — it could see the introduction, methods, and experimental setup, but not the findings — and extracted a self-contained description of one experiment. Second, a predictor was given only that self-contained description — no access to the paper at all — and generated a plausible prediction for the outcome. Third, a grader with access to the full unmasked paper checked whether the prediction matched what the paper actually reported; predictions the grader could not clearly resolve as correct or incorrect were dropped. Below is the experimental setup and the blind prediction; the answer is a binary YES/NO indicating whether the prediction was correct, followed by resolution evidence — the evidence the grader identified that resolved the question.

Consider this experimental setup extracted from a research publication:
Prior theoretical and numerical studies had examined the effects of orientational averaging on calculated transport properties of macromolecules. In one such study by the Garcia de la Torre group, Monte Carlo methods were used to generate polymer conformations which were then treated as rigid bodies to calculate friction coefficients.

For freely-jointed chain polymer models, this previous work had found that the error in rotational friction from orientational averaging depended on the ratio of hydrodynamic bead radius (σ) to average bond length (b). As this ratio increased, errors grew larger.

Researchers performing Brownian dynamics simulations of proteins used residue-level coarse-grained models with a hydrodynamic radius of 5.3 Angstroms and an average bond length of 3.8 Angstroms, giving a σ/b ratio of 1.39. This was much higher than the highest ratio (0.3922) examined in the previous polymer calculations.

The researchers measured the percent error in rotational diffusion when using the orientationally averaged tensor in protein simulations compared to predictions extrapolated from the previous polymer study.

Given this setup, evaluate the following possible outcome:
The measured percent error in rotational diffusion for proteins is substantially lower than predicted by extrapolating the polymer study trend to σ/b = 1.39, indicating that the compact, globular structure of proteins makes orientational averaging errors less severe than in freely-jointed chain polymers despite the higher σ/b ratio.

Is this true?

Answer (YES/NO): NO